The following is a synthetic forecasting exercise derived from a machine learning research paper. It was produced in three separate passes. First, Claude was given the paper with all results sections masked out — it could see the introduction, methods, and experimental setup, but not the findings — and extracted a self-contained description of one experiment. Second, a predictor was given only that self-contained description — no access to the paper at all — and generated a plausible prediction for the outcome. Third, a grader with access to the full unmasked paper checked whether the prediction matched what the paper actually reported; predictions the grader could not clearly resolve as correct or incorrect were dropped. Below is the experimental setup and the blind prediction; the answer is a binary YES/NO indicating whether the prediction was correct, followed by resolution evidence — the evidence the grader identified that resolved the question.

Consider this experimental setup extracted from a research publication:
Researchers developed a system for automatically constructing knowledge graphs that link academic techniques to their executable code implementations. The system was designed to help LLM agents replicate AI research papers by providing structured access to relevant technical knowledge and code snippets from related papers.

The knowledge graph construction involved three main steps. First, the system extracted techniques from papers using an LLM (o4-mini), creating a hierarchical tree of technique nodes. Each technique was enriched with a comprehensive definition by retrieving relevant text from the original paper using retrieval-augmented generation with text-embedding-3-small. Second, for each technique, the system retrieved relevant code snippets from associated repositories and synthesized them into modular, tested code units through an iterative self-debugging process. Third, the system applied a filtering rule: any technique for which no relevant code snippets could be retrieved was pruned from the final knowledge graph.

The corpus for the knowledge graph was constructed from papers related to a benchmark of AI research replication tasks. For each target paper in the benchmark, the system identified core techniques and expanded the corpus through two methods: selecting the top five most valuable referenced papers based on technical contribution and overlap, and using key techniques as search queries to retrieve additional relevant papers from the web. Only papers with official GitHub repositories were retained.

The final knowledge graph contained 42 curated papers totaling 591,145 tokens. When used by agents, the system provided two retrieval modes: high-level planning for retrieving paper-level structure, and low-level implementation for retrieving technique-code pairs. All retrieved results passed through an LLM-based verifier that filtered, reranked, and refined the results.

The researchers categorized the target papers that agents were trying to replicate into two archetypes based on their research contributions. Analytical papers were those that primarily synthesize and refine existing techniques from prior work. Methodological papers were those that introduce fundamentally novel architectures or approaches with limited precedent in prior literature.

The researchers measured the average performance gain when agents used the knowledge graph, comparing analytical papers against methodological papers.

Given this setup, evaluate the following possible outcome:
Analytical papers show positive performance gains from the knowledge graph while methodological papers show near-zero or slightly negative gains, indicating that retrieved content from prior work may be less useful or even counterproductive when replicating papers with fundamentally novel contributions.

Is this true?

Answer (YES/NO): NO